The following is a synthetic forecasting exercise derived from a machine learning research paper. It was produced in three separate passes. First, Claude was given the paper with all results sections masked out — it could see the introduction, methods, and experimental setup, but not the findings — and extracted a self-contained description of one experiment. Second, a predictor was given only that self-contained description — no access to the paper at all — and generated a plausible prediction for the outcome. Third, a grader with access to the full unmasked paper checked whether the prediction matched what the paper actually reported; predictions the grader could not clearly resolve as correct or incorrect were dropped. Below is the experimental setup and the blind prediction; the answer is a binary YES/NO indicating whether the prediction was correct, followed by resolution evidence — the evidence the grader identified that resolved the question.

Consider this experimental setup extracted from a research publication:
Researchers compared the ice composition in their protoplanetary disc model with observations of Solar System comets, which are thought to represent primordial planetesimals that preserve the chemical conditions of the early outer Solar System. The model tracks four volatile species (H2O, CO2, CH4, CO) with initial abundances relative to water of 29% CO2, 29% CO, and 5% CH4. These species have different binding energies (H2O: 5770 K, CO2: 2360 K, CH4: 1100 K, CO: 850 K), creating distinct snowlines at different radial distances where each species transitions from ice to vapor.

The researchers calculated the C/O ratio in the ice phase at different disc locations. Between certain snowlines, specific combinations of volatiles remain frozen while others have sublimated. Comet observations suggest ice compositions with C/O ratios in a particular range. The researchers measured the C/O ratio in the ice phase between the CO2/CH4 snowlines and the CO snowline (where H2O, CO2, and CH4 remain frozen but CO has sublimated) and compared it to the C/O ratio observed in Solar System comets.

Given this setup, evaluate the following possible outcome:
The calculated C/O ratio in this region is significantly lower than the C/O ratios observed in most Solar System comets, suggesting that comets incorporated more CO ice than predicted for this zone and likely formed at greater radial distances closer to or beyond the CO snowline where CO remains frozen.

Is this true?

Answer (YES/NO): NO